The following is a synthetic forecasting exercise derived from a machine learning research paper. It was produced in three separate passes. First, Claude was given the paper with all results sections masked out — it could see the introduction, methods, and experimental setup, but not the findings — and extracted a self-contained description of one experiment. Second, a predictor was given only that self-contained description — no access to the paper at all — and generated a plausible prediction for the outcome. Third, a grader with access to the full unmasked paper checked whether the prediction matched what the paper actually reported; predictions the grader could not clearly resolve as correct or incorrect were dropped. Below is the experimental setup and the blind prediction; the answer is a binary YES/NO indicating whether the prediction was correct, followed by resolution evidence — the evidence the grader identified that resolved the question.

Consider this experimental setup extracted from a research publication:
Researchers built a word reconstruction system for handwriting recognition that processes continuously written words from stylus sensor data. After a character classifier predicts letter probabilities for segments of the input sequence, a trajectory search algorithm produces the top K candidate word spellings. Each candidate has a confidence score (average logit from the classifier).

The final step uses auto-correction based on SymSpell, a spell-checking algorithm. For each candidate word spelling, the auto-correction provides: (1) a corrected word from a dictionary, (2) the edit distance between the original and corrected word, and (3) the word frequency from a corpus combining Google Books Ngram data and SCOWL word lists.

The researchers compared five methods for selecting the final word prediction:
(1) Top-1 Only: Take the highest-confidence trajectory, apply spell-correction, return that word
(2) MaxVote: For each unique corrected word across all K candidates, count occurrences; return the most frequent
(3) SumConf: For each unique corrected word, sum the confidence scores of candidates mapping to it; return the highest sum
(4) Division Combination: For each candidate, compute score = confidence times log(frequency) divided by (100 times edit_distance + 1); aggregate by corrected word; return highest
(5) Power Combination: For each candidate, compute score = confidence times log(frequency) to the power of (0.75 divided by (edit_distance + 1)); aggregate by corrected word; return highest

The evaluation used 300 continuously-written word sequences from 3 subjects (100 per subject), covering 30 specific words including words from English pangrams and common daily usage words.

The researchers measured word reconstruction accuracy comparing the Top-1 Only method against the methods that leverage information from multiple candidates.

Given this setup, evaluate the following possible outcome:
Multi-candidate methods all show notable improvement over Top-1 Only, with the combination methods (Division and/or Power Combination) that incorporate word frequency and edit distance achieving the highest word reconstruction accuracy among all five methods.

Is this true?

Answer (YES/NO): NO